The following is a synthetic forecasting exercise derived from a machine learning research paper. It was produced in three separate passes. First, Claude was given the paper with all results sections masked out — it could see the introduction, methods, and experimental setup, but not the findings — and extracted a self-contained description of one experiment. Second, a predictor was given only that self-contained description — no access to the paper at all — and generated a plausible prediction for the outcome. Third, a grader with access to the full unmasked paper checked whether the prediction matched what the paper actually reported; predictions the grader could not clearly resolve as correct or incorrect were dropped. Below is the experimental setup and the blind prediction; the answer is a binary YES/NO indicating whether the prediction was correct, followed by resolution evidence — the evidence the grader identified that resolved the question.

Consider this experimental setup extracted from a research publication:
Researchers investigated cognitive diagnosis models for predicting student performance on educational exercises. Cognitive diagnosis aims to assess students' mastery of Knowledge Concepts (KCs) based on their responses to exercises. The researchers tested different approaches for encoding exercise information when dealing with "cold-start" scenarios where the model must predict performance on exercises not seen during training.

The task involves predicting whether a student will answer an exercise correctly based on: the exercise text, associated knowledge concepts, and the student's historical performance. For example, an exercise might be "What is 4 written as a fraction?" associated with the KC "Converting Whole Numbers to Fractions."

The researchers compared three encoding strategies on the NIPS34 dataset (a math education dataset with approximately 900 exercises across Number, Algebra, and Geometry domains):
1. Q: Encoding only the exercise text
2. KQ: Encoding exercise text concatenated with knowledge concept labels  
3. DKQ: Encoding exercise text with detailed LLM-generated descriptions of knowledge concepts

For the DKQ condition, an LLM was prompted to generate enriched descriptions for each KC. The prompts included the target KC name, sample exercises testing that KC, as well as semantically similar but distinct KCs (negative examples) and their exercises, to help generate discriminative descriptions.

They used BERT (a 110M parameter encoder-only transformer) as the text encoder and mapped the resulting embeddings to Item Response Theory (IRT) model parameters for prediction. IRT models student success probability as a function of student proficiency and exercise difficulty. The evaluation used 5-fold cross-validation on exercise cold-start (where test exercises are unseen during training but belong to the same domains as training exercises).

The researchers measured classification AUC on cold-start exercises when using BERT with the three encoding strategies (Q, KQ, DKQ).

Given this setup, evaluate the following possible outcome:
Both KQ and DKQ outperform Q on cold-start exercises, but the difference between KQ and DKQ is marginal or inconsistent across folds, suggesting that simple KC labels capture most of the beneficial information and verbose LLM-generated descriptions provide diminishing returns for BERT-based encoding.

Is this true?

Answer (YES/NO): NO